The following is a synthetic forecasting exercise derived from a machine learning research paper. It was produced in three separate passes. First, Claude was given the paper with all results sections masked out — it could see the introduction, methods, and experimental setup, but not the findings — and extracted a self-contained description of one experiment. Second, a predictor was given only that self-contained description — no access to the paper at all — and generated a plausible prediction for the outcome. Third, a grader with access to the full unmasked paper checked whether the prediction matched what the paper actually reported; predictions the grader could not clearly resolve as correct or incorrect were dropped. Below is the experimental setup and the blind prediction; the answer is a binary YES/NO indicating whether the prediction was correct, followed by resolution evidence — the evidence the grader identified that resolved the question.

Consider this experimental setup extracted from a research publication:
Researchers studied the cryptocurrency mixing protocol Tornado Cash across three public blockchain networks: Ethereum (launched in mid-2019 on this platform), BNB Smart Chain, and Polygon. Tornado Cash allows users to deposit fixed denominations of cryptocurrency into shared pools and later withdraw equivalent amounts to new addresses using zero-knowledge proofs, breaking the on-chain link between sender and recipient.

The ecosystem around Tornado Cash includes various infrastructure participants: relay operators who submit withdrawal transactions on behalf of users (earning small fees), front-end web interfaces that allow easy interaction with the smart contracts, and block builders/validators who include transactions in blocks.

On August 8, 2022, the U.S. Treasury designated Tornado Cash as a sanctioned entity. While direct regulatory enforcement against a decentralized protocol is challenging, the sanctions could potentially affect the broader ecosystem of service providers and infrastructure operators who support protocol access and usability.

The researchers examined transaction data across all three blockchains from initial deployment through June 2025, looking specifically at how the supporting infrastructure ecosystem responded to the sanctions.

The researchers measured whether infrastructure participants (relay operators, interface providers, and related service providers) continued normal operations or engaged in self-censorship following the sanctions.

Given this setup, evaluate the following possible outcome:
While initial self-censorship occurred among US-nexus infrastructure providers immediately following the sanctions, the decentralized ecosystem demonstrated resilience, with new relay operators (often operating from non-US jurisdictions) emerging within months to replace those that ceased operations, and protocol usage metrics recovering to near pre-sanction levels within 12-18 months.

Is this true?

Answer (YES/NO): NO